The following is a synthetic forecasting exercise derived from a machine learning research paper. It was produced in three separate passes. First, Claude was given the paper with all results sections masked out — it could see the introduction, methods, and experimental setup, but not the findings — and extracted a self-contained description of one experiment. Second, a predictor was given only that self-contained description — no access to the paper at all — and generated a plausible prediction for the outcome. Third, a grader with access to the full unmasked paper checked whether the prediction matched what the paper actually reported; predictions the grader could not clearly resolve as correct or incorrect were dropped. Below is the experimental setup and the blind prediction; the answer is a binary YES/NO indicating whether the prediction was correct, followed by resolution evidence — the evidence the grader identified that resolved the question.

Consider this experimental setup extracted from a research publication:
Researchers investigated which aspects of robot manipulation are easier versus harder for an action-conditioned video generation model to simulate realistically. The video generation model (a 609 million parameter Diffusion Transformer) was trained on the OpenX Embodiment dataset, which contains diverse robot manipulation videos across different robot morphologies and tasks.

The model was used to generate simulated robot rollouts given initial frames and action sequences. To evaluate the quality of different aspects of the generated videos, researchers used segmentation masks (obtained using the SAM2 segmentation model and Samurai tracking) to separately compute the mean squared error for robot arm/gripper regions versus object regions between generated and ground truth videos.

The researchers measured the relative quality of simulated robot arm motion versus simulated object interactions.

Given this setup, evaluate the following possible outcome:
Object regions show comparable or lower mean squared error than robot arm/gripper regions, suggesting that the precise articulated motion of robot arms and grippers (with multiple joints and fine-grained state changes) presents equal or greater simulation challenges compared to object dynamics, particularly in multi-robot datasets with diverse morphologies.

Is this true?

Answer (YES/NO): NO